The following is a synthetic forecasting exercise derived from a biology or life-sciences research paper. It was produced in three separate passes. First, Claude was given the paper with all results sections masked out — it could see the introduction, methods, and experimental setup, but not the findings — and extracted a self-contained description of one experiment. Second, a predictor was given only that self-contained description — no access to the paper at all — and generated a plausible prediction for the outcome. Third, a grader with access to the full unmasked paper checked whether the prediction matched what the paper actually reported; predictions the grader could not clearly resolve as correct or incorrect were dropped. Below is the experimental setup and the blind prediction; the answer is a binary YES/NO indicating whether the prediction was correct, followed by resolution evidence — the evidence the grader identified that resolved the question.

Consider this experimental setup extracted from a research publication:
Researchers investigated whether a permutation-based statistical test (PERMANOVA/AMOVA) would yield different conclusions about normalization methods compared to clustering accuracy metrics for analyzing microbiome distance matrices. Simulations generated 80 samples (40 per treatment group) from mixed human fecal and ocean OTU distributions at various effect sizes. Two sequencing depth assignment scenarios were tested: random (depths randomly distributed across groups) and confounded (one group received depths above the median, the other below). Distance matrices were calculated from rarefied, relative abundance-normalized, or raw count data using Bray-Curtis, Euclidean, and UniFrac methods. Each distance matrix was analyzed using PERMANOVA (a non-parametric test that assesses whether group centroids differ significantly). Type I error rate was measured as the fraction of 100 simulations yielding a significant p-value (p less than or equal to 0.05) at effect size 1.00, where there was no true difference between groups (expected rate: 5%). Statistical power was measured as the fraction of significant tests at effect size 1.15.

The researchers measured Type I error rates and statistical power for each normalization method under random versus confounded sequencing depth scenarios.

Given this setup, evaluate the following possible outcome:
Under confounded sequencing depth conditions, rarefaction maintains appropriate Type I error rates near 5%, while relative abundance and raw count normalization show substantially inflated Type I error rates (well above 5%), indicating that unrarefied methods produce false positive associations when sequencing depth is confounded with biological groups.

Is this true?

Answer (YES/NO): YES